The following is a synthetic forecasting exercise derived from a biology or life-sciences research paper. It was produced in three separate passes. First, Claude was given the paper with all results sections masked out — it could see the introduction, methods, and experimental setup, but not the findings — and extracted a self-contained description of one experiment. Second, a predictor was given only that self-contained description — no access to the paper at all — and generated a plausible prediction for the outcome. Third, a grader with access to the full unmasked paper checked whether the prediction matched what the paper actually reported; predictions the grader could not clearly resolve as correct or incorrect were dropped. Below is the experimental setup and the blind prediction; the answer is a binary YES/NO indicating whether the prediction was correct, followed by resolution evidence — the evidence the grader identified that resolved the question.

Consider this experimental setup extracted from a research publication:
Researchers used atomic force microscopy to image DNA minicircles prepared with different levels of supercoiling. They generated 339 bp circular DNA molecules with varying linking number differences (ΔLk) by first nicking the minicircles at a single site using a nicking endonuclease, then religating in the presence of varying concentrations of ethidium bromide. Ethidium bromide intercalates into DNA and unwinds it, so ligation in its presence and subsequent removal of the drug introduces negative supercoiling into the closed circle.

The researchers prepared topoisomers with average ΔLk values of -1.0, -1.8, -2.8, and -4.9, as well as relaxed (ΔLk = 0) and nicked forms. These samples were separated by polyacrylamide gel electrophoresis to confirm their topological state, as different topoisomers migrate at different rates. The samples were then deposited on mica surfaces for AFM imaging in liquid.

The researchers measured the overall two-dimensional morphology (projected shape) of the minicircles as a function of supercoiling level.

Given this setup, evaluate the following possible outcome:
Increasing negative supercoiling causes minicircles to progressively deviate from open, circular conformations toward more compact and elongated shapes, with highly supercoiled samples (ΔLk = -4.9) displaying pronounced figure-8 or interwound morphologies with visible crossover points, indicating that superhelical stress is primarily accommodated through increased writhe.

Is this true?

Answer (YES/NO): NO